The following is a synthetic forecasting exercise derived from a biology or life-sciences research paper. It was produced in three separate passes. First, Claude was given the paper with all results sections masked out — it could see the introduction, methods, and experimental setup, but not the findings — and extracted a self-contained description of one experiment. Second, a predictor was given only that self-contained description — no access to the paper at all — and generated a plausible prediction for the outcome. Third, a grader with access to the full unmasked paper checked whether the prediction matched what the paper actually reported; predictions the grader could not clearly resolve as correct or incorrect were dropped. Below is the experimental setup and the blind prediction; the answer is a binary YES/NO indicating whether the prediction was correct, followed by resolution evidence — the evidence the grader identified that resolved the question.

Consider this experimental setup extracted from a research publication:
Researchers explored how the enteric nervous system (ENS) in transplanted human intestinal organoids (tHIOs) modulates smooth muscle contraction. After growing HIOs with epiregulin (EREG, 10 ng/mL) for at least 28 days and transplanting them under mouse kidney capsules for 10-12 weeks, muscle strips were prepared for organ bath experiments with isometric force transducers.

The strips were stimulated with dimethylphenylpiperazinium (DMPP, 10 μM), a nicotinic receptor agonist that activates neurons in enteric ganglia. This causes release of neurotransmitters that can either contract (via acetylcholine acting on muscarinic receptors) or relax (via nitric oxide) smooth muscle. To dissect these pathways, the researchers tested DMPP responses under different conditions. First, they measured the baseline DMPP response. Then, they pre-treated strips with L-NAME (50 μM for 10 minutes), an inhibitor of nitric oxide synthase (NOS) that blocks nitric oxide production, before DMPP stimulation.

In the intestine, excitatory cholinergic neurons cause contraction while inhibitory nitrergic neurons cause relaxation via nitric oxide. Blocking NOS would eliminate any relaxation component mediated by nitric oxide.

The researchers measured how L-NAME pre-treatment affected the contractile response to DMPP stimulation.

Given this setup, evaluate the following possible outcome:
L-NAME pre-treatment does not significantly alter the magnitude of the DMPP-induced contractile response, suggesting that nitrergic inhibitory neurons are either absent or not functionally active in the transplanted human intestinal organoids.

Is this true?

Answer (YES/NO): NO